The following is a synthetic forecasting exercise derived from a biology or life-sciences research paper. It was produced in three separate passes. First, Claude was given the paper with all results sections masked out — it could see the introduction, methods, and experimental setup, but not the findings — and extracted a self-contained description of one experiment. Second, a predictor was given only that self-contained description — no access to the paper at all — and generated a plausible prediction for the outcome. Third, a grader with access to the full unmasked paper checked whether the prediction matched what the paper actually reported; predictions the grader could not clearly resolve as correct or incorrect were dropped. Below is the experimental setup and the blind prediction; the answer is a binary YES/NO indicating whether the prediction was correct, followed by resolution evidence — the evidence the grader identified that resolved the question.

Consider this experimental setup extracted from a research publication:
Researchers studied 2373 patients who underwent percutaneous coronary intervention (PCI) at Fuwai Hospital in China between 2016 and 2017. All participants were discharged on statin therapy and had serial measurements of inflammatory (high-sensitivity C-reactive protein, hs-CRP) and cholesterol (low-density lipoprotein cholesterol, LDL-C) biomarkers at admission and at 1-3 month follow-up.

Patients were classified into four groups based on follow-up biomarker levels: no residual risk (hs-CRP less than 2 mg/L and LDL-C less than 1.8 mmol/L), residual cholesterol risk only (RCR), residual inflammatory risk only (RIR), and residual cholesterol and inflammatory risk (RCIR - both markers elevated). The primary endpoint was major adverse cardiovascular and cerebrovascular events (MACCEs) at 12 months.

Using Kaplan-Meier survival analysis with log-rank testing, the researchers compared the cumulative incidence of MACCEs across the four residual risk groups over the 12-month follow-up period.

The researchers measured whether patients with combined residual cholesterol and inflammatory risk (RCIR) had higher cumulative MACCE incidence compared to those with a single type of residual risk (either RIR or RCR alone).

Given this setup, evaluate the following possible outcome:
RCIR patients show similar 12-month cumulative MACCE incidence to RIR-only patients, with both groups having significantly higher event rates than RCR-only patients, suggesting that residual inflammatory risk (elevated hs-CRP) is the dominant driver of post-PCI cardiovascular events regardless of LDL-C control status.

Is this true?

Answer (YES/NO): YES